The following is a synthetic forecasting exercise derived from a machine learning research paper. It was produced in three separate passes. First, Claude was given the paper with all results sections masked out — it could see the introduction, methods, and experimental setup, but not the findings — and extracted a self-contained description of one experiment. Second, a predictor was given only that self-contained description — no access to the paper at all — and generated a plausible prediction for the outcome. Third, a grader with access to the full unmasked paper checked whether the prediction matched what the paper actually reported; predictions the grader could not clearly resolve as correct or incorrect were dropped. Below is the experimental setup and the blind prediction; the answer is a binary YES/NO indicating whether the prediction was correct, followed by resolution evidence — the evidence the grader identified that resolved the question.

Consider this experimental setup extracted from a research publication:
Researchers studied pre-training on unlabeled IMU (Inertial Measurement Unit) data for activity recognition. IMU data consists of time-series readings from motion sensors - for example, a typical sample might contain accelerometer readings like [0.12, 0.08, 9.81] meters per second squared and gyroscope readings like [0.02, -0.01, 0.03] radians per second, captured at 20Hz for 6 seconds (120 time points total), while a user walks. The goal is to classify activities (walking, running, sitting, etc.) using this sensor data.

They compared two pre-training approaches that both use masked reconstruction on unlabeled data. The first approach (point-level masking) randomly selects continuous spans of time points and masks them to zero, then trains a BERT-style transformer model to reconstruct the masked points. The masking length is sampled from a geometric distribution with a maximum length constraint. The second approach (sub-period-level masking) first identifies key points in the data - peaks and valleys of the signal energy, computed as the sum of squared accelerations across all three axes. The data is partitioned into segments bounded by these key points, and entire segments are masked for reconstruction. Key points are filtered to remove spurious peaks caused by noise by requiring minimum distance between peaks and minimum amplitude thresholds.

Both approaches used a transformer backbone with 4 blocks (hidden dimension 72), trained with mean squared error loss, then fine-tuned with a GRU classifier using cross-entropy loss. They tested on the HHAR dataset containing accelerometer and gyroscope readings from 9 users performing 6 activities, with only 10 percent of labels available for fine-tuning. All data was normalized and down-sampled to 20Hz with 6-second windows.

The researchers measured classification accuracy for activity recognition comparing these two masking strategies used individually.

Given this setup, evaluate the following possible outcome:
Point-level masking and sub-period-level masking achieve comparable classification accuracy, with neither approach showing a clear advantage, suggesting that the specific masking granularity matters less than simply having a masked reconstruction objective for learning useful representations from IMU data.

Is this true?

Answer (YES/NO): YES